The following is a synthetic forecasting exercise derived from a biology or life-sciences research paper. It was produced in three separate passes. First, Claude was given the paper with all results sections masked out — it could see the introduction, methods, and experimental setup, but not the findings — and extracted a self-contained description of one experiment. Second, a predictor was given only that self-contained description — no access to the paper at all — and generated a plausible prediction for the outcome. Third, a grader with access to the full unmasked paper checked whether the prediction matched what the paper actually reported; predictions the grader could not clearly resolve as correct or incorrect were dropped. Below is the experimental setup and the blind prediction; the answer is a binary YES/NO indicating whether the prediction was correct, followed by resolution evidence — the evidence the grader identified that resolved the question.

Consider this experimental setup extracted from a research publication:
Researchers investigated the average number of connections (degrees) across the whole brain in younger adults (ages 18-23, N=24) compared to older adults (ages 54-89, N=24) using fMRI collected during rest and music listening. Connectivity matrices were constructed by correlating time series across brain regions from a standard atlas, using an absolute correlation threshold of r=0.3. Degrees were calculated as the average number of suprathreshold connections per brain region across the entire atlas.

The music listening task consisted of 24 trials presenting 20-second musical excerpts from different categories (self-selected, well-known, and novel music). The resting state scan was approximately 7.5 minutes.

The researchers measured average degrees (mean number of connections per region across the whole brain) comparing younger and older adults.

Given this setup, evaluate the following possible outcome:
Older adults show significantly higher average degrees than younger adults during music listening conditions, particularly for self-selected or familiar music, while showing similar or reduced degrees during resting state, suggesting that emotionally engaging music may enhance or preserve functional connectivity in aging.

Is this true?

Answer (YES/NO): NO